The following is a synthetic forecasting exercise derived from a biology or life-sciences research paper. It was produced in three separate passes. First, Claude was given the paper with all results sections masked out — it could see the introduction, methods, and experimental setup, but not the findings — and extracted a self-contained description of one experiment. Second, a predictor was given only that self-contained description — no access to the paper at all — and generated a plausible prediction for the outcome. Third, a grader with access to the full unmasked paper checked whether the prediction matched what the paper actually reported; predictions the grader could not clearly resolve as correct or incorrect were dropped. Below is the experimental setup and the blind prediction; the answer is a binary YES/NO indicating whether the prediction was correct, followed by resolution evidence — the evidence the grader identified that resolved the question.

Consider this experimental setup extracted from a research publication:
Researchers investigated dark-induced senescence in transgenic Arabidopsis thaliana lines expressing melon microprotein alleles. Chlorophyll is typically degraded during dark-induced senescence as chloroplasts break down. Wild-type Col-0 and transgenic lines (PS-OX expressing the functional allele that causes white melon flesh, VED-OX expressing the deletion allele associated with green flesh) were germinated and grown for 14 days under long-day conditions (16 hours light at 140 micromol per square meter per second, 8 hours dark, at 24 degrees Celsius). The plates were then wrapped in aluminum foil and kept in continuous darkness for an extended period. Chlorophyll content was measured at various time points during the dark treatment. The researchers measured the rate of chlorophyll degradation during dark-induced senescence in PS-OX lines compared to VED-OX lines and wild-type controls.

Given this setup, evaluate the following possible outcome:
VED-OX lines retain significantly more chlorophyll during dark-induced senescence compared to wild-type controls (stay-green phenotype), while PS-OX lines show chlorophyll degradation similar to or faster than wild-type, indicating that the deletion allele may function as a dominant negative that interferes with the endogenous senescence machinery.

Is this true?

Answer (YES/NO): NO